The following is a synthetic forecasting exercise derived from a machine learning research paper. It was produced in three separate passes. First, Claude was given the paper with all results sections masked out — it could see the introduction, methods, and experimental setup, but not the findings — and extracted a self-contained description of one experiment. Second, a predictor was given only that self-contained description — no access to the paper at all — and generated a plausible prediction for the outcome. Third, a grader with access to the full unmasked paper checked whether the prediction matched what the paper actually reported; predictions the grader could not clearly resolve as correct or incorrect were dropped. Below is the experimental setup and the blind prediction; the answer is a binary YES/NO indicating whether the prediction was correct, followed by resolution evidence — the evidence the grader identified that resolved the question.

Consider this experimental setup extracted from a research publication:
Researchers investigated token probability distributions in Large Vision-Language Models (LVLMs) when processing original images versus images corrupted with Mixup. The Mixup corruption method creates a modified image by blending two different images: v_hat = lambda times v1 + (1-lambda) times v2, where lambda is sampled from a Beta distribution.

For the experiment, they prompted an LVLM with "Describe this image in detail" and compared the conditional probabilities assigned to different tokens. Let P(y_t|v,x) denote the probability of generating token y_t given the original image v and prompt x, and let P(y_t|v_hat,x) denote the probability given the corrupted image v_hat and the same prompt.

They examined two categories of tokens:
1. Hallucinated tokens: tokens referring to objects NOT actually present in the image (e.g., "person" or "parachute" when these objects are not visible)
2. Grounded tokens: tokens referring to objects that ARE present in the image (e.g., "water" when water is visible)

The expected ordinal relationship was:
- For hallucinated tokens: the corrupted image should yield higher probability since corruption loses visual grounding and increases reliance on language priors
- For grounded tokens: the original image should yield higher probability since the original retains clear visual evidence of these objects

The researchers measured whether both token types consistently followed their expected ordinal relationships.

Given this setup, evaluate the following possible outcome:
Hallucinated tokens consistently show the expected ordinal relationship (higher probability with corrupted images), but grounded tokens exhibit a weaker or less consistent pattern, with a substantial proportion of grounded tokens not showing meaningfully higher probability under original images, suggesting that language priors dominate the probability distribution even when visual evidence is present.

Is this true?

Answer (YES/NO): YES